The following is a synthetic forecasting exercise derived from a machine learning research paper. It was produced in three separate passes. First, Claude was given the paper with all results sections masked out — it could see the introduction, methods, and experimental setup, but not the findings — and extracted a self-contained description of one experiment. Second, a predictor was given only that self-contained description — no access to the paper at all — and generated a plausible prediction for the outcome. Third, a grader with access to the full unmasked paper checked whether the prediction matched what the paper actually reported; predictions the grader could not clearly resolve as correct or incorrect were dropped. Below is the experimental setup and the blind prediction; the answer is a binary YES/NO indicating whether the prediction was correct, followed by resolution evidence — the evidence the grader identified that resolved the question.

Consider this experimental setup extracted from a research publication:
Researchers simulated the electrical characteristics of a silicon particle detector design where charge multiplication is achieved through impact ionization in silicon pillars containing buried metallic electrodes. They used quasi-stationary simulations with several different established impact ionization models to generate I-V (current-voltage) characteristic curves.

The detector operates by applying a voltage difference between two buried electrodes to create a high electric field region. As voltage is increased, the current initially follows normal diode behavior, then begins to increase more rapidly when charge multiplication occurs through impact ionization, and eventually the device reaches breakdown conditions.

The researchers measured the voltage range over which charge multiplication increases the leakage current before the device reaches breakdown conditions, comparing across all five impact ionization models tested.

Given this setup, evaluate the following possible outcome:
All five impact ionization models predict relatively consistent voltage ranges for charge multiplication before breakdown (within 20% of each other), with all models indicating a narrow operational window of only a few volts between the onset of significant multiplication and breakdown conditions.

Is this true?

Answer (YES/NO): NO